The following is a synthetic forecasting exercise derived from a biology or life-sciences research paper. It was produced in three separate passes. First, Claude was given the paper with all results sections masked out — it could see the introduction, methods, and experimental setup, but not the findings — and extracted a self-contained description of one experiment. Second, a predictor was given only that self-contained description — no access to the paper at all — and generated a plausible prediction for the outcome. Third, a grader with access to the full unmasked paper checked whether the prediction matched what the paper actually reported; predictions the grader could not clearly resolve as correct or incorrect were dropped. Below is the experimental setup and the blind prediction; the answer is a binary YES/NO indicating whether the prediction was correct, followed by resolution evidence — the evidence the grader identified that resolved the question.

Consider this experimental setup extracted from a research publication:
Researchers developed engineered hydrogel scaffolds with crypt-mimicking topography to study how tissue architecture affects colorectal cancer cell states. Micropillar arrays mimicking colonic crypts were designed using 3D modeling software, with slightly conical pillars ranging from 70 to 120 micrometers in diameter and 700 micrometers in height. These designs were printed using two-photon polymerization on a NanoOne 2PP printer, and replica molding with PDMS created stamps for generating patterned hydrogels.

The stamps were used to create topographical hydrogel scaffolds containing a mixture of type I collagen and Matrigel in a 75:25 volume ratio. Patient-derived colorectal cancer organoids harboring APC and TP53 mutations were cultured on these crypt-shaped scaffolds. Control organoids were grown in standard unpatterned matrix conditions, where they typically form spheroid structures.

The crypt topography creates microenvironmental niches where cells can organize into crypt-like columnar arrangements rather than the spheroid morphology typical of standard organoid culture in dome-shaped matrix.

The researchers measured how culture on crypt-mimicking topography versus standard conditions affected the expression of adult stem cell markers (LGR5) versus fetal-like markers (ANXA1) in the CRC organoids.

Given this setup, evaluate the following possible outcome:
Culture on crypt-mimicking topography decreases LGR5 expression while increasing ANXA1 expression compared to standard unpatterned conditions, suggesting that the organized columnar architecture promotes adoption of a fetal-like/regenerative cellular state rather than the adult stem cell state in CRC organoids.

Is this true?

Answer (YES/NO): NO